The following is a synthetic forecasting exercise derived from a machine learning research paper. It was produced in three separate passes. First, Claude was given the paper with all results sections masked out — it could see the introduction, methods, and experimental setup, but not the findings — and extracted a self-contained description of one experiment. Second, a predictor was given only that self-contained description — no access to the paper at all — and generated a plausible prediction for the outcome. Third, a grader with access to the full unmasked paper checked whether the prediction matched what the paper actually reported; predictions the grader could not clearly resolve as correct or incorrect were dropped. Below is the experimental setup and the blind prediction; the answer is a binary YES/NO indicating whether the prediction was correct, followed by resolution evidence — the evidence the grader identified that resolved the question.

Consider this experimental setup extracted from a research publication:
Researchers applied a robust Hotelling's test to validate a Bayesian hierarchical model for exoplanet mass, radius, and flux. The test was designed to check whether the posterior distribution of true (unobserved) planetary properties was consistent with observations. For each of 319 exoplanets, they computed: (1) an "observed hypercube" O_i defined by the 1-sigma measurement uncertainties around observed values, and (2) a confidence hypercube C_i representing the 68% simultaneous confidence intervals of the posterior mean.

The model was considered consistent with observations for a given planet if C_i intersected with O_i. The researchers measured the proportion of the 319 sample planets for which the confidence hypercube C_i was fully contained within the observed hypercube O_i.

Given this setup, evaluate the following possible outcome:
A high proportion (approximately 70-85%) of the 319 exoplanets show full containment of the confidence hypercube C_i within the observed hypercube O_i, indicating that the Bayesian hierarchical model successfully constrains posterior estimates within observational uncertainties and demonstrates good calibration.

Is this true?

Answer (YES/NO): NO